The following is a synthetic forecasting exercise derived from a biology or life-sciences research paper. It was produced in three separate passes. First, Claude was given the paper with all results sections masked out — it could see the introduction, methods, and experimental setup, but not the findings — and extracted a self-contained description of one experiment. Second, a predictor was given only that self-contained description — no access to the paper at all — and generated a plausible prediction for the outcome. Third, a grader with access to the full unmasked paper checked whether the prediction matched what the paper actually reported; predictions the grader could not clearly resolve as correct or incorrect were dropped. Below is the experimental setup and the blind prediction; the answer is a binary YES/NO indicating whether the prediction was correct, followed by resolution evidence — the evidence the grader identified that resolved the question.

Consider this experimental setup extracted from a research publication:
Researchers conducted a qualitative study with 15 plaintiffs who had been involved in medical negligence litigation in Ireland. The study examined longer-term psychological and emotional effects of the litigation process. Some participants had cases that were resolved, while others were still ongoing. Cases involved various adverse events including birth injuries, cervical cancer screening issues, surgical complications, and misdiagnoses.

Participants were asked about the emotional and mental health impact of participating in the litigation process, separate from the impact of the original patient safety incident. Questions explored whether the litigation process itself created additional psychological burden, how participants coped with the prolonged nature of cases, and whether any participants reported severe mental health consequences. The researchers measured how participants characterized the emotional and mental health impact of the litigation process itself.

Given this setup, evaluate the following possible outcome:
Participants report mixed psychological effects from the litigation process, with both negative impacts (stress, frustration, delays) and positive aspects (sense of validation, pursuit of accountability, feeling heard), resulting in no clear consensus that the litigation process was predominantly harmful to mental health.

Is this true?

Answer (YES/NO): NO